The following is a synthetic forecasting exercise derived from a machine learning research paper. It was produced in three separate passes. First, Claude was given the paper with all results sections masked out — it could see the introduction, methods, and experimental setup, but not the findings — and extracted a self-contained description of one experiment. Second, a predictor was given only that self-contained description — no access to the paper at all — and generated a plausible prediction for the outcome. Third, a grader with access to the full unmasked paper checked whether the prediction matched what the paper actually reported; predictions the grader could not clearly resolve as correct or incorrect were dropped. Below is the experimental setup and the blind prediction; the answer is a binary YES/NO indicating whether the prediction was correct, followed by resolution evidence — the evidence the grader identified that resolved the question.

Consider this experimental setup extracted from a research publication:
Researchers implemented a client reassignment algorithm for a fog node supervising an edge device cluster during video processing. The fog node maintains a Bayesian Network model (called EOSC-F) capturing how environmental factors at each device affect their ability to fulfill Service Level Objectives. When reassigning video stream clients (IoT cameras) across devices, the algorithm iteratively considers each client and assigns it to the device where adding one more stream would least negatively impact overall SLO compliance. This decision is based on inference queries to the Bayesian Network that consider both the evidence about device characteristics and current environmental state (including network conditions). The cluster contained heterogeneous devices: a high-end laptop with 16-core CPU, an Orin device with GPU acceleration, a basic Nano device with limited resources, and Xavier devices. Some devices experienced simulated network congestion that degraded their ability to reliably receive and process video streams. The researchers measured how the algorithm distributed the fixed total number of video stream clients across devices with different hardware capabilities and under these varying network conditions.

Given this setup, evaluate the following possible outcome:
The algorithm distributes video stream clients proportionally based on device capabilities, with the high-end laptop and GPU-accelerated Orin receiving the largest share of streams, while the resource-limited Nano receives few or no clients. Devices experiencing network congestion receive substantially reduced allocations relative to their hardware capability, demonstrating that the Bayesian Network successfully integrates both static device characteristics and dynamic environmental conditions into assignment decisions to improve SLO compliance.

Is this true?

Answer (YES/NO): YES